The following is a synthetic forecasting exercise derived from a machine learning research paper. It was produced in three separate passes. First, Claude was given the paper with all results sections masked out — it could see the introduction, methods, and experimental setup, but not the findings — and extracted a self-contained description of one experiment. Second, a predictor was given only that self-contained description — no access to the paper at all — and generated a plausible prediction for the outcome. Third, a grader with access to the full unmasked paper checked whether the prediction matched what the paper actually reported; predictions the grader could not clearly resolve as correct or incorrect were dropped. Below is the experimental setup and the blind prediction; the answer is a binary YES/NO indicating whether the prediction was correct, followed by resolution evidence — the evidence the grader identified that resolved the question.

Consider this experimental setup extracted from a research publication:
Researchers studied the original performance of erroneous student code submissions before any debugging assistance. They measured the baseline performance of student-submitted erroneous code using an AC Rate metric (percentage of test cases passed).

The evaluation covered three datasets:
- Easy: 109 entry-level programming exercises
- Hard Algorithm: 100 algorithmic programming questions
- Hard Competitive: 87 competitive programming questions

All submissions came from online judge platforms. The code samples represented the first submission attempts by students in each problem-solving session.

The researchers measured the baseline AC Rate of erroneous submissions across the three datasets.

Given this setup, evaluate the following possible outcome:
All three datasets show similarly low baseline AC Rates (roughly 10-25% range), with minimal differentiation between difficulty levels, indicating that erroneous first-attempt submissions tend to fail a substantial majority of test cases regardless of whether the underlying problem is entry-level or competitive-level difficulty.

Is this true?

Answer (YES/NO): NO